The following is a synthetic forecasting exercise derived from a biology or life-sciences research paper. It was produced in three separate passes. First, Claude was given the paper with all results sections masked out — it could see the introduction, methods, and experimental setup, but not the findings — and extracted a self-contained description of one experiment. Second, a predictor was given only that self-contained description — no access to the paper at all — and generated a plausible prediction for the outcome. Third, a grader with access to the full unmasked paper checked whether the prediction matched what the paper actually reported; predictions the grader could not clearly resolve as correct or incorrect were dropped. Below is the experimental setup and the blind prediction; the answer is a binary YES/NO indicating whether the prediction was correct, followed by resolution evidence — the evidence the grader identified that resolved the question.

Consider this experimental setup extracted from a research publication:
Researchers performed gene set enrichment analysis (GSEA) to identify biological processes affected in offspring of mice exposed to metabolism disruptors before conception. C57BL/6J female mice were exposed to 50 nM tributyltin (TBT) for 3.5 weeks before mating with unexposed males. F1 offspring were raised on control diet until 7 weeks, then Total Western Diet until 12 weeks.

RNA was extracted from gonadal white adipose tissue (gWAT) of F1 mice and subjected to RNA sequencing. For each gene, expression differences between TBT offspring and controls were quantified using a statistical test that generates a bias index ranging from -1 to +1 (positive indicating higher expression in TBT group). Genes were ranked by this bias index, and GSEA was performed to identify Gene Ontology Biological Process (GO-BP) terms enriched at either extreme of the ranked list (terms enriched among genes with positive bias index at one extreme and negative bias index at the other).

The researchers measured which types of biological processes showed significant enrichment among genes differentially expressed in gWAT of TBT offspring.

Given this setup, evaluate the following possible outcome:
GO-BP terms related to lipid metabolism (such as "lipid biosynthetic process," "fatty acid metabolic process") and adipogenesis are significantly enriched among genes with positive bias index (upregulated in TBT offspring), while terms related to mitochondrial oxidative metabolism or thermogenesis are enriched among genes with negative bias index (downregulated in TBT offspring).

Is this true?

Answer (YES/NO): NO